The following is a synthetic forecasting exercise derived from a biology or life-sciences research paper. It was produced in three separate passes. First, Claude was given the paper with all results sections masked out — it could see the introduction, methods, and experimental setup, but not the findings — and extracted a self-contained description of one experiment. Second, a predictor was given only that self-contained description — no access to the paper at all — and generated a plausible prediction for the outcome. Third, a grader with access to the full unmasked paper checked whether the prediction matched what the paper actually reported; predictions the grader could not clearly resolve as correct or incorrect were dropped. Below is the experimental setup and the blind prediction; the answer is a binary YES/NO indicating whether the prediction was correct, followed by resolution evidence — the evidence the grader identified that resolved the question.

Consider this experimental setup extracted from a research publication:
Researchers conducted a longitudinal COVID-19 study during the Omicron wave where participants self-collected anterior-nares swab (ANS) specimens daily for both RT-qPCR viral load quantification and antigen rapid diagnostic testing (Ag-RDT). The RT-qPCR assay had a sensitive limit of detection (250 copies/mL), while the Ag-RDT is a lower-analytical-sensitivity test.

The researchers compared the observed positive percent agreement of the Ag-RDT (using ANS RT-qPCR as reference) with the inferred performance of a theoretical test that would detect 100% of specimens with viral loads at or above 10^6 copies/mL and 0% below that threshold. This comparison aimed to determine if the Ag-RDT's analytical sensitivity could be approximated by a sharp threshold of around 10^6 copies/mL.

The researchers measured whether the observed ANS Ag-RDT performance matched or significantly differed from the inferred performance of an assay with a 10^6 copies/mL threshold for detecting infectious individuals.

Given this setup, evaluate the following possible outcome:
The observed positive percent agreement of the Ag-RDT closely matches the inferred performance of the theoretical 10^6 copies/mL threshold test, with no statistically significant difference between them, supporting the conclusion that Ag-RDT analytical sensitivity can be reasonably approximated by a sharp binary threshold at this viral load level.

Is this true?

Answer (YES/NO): YES